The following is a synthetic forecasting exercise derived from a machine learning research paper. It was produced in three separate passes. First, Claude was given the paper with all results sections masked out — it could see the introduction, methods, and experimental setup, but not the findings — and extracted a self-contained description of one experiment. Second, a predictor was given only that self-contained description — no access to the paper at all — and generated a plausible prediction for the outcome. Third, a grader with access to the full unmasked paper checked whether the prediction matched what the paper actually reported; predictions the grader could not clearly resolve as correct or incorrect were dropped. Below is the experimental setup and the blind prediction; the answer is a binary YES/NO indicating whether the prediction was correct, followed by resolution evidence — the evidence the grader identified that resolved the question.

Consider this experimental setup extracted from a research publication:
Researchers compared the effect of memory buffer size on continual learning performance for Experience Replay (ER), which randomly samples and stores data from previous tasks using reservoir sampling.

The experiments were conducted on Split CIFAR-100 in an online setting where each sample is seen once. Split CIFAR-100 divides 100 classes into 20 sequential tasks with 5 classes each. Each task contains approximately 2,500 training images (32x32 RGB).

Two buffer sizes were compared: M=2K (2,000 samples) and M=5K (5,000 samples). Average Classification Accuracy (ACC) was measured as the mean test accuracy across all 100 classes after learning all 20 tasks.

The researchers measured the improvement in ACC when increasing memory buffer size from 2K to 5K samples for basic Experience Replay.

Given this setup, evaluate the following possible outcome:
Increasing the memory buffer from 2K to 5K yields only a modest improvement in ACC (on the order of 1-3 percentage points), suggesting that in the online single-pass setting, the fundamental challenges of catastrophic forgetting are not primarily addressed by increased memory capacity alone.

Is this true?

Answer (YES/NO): YES